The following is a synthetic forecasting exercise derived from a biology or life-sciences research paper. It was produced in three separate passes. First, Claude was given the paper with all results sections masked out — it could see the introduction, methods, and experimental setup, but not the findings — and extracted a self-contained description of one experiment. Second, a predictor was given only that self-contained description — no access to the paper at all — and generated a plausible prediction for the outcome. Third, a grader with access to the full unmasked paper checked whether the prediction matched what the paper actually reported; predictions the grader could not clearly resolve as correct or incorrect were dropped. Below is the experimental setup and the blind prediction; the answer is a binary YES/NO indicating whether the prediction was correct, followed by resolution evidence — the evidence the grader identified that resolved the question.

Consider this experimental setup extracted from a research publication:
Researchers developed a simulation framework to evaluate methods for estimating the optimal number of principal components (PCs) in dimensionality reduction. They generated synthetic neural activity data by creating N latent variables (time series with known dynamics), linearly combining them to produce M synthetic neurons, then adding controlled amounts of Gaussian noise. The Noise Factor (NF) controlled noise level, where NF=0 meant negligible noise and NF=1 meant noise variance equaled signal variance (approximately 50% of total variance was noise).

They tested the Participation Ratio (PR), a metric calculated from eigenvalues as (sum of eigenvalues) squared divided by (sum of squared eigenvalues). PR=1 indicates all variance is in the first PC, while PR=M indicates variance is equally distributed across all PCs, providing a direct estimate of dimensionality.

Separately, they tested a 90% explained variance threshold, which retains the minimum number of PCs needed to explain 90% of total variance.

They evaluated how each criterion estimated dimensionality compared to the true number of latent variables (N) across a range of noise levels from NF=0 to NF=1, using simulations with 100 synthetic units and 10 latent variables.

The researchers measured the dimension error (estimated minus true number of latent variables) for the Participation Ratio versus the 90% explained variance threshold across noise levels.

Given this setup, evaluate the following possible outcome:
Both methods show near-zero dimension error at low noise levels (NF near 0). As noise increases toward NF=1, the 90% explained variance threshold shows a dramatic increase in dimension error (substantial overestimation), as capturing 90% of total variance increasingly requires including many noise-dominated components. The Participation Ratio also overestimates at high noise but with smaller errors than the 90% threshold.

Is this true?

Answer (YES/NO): NO